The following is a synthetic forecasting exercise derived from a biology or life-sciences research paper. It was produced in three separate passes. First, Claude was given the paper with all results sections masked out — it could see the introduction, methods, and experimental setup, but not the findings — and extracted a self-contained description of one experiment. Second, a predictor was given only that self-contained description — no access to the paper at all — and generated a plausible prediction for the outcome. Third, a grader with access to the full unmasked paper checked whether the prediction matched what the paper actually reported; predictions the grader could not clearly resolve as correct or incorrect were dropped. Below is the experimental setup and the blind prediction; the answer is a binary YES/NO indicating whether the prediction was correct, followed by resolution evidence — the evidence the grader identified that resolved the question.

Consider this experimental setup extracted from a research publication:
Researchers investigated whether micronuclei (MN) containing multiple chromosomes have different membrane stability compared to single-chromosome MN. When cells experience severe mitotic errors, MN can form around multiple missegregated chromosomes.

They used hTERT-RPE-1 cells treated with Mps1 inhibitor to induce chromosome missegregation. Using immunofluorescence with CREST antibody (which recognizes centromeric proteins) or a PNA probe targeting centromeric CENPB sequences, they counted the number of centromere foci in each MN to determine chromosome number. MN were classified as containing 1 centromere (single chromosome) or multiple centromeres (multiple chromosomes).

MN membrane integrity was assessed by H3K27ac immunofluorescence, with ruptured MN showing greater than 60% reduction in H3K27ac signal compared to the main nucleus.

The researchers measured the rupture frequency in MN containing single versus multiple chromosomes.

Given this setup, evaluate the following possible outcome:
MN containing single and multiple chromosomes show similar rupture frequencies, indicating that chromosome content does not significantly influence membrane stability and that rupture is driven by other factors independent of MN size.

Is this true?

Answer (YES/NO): NO